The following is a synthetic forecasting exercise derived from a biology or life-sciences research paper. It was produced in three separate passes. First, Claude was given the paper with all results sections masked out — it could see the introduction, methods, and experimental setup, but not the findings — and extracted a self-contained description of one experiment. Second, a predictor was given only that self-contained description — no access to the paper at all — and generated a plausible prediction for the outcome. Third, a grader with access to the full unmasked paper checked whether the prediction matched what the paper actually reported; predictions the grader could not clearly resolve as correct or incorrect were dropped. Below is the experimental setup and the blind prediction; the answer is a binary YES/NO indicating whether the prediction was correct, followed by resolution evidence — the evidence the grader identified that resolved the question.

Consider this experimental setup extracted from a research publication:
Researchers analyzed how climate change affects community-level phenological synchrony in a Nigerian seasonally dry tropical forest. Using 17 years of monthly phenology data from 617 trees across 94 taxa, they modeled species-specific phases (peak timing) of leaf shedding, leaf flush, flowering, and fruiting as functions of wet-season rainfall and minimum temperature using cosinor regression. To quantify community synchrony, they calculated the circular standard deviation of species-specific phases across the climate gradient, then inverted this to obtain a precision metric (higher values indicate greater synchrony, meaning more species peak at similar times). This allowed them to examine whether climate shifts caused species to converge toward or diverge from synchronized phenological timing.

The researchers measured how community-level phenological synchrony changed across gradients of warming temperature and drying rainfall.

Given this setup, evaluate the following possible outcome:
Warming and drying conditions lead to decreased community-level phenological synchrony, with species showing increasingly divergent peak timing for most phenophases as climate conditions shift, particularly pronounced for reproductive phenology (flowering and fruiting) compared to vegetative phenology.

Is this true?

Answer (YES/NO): NO